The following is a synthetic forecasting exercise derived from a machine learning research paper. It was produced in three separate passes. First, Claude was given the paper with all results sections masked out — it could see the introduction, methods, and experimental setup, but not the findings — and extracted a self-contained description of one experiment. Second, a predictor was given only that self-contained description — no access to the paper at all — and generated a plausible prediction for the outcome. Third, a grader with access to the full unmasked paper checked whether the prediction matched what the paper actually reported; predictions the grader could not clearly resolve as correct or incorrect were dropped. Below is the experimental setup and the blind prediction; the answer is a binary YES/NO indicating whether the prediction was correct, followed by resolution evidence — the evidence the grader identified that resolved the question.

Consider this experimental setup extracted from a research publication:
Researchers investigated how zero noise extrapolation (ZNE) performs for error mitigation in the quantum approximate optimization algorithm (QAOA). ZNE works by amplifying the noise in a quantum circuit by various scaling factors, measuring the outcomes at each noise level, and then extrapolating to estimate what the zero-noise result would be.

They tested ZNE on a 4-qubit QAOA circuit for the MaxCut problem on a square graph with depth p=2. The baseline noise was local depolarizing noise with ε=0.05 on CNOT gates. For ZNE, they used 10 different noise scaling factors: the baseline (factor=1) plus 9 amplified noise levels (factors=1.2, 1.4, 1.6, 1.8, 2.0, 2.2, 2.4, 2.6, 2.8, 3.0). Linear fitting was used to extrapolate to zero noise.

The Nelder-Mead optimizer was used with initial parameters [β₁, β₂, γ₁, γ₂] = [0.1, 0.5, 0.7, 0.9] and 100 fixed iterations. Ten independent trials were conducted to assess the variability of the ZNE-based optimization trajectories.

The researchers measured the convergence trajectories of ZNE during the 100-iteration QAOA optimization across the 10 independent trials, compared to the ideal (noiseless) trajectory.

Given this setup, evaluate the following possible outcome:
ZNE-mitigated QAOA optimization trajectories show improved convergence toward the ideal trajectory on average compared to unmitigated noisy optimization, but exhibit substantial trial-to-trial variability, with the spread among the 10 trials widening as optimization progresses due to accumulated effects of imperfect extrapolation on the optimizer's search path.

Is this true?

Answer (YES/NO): NO